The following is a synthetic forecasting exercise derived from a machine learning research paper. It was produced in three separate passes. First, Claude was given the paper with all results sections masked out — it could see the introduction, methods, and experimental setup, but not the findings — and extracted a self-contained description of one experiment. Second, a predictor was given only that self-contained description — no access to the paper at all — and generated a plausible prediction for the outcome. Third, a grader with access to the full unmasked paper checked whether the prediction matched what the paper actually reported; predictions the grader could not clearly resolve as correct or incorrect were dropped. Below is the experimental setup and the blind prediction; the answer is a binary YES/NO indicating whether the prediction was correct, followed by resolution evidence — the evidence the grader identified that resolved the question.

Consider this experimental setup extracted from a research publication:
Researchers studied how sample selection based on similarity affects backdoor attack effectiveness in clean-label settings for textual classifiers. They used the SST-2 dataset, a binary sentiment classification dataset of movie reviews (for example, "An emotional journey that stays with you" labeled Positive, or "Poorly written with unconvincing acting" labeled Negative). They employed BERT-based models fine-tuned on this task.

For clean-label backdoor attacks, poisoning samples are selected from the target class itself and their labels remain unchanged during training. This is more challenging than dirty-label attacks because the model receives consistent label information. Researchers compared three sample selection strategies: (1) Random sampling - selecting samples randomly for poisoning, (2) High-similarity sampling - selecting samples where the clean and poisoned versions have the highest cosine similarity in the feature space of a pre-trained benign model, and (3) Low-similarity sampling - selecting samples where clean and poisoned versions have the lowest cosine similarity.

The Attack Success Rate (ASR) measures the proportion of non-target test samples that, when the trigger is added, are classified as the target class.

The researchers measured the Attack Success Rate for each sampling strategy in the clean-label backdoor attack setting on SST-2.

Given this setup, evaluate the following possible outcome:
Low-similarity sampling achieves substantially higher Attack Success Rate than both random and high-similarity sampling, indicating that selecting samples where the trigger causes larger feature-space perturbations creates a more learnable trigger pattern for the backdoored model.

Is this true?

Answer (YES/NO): YES